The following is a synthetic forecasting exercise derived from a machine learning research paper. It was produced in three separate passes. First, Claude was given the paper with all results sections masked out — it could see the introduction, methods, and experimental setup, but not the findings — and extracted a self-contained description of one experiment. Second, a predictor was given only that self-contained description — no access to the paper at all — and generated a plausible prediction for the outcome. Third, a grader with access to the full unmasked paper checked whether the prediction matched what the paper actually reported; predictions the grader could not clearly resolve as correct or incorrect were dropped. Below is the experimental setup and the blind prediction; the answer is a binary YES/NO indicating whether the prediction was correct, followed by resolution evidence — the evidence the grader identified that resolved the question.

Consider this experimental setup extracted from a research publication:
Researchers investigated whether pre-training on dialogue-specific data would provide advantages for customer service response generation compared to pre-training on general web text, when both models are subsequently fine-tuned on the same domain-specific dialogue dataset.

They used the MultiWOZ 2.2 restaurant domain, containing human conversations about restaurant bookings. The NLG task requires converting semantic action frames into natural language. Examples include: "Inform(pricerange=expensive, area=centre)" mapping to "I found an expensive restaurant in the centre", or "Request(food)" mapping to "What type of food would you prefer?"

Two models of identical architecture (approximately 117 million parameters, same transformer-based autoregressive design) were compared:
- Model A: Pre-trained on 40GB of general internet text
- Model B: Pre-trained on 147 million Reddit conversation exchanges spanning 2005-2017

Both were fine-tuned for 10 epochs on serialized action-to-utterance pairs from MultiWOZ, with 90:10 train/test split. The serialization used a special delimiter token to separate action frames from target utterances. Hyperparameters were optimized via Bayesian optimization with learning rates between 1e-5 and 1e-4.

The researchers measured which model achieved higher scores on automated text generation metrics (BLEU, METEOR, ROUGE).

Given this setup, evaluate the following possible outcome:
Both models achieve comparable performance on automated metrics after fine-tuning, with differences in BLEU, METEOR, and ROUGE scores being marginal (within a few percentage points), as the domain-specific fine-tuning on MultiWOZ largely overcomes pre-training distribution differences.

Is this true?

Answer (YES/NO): NO